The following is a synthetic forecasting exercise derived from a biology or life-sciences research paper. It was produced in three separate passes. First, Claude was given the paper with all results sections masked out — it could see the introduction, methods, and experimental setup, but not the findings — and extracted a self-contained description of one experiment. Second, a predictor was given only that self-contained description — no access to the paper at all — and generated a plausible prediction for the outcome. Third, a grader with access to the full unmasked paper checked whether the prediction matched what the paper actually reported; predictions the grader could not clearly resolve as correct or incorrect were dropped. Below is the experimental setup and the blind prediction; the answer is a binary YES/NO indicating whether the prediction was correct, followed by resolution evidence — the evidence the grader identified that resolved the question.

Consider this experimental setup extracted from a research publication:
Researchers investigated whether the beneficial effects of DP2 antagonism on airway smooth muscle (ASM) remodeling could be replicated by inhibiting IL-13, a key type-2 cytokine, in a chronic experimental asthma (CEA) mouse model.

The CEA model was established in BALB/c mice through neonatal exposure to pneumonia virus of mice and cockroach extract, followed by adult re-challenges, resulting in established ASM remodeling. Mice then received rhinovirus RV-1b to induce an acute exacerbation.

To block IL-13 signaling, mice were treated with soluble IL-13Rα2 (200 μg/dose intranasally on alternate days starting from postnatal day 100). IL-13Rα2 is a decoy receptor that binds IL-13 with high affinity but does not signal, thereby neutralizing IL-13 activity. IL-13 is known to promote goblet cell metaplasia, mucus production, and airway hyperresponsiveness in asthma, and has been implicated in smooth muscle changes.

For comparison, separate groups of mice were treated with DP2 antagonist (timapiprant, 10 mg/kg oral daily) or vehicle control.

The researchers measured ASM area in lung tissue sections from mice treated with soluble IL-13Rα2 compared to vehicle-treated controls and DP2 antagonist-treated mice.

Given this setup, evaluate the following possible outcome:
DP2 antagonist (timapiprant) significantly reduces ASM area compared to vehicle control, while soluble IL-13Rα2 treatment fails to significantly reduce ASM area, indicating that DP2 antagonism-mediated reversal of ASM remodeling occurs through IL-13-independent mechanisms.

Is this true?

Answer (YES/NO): YES